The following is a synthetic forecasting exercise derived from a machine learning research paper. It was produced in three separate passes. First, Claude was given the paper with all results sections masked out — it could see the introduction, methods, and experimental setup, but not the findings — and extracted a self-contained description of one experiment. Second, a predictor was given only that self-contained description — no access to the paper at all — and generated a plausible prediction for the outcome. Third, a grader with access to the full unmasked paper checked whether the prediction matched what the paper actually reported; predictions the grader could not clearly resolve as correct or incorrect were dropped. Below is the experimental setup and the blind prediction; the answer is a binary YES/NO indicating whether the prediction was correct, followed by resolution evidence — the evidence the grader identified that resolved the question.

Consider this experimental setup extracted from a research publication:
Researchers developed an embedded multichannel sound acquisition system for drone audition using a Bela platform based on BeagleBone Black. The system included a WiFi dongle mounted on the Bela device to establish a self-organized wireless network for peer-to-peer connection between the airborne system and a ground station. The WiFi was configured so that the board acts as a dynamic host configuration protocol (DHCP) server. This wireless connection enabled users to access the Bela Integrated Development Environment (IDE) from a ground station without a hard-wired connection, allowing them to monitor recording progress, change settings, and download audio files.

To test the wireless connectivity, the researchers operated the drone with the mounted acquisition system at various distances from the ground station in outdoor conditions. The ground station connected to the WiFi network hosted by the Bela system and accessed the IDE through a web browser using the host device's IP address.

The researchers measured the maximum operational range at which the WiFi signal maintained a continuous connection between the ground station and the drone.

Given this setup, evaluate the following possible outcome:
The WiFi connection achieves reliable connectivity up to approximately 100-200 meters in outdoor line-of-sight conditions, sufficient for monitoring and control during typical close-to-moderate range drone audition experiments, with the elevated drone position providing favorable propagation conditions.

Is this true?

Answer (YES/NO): NO